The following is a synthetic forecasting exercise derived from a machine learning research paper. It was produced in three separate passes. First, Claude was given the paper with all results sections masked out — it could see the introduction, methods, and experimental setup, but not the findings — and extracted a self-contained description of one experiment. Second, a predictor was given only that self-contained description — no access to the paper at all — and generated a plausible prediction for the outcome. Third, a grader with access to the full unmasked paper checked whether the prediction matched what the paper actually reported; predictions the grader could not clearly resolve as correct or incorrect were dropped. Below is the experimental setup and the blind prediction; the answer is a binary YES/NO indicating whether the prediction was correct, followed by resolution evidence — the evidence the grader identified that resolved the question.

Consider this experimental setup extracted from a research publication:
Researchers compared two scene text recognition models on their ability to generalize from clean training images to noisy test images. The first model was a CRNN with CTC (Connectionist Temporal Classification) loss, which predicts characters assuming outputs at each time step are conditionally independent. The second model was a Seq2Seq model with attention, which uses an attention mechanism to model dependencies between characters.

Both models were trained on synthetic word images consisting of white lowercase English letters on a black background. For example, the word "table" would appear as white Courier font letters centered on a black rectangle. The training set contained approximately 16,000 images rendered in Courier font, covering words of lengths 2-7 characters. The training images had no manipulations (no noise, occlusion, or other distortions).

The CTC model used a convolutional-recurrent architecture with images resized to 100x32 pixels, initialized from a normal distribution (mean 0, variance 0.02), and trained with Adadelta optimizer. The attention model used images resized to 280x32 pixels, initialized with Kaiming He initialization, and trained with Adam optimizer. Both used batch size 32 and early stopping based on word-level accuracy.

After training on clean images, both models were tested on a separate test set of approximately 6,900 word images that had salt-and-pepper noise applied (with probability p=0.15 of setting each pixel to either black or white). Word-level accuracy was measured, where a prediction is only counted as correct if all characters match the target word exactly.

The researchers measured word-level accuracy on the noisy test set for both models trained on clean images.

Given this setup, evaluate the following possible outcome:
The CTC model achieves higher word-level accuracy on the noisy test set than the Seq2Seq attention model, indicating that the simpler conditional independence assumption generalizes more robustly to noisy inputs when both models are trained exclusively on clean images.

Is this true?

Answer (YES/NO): YES